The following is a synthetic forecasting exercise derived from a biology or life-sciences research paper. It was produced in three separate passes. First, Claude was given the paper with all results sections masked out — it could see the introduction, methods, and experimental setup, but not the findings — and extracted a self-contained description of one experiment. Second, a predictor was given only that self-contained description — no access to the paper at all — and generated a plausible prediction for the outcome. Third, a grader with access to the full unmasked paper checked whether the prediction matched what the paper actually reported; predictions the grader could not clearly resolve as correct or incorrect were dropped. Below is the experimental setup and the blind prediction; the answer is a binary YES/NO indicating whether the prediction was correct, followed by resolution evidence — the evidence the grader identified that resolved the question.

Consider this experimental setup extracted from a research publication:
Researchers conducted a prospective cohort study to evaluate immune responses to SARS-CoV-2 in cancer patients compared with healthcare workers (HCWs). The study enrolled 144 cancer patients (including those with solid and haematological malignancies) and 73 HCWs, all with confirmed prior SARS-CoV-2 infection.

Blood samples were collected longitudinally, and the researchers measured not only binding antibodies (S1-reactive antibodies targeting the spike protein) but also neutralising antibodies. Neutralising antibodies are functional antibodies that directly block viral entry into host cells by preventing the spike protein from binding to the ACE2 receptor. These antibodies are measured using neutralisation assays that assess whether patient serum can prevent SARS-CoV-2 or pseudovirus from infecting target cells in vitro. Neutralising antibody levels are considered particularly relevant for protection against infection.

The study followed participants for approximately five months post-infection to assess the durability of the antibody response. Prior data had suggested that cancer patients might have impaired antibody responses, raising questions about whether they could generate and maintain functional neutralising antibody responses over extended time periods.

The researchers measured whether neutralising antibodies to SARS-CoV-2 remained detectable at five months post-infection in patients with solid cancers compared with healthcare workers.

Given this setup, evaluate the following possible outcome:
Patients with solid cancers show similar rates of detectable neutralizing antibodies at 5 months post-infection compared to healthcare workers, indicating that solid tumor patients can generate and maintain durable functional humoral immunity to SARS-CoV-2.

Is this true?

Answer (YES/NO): NO